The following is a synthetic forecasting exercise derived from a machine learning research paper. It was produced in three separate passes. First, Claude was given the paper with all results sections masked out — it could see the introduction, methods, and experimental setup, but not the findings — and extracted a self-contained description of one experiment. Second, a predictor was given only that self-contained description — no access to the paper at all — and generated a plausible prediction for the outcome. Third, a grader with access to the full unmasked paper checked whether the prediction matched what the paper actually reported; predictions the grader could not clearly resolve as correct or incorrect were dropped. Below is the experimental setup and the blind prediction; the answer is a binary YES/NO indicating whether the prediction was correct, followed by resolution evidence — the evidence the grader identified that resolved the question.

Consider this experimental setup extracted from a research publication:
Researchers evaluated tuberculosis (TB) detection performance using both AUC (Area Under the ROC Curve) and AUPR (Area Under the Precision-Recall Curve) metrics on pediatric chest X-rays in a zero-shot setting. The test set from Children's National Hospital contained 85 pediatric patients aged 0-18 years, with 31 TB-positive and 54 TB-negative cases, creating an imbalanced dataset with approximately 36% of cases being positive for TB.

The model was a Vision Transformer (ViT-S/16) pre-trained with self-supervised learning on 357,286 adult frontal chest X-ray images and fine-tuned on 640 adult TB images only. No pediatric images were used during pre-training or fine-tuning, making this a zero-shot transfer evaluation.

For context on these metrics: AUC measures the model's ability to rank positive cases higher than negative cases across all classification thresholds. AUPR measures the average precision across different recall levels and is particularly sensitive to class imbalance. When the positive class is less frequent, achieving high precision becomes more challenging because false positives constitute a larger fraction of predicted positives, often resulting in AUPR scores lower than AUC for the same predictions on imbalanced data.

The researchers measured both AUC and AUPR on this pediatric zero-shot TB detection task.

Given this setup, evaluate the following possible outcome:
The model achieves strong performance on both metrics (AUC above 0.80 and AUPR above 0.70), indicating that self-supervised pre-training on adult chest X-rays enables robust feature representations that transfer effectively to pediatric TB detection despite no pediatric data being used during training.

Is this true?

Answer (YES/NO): NO